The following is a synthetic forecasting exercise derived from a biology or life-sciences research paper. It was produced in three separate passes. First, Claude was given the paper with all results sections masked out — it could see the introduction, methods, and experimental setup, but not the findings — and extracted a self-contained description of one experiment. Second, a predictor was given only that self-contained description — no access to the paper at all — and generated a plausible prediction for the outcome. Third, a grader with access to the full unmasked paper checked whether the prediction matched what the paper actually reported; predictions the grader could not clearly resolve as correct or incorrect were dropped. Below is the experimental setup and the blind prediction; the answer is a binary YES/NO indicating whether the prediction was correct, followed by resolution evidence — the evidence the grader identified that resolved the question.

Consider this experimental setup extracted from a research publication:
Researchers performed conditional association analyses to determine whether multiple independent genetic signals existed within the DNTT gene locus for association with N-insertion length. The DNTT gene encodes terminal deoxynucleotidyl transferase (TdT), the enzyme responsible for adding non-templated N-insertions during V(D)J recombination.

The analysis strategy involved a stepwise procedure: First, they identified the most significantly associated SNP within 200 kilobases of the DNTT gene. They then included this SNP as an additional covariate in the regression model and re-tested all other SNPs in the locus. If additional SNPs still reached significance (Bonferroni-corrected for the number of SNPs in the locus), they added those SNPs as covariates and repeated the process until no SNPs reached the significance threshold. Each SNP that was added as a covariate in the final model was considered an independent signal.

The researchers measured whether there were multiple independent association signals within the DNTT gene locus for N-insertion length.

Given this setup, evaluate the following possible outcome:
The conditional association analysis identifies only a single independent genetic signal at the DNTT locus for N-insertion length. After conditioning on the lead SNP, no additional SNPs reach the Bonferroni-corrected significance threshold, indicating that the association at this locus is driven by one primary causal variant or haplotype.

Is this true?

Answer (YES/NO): YES